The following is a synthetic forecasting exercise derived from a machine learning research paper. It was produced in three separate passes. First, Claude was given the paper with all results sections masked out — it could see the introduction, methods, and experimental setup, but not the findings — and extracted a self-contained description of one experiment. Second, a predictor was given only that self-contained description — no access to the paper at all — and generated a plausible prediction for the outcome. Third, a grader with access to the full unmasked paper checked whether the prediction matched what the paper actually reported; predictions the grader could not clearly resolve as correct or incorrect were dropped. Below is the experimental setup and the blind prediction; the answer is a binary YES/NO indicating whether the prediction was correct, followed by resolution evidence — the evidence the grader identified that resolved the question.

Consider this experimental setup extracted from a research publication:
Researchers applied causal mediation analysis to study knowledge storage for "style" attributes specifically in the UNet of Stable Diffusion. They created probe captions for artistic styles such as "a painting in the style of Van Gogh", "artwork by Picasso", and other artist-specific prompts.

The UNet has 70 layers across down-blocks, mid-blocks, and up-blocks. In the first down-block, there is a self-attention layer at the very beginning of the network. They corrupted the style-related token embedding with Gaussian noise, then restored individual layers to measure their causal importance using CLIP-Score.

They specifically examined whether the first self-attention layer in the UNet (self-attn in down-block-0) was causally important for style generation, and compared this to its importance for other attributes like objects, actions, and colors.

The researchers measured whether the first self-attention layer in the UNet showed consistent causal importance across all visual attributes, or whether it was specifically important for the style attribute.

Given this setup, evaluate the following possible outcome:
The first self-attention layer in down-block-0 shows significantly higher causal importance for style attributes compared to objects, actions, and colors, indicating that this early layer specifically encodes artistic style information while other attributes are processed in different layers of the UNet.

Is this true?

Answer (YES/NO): YES